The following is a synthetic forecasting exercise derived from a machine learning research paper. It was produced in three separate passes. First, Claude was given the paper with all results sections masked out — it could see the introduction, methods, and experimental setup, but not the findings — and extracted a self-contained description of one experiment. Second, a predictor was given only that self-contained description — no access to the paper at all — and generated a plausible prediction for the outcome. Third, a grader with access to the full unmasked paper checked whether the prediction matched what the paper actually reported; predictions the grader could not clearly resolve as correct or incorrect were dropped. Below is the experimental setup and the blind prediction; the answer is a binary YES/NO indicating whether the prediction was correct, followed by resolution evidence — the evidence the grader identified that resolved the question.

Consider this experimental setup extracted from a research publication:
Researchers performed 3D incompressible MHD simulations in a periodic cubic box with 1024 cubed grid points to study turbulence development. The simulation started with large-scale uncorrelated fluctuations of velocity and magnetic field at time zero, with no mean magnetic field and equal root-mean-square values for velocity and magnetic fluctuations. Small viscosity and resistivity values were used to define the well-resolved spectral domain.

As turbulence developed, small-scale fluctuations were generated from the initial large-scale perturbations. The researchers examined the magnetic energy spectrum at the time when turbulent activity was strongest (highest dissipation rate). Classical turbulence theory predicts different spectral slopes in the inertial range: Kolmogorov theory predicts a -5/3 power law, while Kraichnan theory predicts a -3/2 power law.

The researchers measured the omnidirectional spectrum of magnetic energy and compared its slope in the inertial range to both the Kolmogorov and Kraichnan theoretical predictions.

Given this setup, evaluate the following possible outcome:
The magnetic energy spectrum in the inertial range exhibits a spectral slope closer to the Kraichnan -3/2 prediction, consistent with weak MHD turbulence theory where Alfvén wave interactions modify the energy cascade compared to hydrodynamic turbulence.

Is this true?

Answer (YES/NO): NO